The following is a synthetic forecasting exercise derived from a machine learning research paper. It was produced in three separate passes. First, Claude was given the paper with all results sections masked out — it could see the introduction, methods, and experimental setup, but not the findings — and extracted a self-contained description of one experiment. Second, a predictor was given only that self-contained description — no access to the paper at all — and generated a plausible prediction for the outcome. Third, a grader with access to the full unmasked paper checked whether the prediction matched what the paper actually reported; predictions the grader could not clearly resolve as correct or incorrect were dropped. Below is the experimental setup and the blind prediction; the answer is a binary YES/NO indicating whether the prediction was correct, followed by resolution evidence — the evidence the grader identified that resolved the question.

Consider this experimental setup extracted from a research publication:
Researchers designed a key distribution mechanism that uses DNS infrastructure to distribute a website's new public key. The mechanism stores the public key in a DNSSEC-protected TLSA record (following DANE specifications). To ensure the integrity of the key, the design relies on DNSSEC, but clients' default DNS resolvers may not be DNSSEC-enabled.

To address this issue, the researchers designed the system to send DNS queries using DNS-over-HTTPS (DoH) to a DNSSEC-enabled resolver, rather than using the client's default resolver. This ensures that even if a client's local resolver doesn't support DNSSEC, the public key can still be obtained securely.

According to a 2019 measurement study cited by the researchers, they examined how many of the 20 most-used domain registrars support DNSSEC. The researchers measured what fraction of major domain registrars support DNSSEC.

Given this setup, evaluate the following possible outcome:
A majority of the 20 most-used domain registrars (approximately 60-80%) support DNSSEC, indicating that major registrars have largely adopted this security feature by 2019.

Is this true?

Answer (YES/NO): YES